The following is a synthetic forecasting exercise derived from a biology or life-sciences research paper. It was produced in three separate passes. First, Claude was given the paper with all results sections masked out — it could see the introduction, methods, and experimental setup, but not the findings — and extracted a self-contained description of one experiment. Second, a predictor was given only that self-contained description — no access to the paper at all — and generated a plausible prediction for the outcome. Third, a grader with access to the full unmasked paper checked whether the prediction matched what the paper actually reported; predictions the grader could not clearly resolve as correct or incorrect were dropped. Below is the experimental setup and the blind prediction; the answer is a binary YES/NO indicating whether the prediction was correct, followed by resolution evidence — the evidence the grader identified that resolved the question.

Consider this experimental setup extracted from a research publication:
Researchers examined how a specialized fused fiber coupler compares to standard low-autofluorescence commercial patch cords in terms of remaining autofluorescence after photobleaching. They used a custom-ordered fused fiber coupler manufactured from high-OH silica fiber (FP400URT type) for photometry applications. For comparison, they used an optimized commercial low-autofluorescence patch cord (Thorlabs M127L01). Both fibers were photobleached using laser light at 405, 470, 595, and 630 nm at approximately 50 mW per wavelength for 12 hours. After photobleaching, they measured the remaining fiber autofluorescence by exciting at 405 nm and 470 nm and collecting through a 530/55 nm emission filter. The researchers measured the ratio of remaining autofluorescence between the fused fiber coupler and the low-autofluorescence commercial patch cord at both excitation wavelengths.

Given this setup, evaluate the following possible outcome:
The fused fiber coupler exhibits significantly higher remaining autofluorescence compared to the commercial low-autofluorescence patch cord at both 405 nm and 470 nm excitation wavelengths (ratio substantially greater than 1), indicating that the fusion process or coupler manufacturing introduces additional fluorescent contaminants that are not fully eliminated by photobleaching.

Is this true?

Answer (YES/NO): YES